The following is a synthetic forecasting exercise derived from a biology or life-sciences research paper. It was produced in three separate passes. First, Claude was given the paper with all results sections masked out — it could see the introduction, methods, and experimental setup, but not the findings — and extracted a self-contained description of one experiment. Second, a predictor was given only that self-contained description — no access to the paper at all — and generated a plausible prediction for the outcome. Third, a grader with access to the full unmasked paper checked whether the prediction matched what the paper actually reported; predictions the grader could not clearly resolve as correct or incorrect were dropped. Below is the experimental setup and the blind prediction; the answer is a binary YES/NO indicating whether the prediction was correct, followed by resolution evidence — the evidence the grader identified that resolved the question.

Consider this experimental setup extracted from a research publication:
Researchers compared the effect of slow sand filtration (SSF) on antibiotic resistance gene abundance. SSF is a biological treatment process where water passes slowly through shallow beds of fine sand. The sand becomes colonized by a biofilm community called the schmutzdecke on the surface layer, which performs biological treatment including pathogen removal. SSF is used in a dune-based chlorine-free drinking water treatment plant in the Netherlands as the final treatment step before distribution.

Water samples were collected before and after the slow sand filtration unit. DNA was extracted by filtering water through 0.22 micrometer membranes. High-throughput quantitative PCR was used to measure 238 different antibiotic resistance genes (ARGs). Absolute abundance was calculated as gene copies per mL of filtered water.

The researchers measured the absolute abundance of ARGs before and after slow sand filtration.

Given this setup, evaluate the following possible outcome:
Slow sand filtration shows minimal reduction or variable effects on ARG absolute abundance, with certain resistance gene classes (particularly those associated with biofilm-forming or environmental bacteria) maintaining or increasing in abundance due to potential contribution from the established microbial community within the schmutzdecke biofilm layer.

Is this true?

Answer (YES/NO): NO